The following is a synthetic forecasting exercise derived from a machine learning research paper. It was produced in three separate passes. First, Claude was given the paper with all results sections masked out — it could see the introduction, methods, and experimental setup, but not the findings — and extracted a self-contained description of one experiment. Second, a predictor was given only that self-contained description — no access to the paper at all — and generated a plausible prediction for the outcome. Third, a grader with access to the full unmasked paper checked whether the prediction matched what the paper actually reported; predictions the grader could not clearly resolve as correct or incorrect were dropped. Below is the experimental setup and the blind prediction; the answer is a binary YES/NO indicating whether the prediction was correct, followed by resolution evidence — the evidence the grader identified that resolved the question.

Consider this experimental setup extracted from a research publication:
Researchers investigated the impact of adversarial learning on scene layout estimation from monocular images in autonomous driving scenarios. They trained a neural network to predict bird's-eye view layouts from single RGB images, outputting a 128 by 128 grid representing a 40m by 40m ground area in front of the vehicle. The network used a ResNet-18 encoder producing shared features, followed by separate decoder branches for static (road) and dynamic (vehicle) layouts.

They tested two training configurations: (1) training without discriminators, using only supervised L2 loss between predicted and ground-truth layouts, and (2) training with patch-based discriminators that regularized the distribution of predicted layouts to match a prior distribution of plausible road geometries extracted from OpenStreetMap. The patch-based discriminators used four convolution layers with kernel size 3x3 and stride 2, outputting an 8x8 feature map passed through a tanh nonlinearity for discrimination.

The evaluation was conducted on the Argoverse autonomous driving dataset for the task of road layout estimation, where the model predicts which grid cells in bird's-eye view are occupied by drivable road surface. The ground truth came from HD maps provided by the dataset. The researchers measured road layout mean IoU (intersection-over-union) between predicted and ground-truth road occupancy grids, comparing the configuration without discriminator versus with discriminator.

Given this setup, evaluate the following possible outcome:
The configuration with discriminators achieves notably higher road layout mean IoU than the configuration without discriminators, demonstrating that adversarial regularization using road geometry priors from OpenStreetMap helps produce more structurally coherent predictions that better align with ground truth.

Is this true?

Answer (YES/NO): YES